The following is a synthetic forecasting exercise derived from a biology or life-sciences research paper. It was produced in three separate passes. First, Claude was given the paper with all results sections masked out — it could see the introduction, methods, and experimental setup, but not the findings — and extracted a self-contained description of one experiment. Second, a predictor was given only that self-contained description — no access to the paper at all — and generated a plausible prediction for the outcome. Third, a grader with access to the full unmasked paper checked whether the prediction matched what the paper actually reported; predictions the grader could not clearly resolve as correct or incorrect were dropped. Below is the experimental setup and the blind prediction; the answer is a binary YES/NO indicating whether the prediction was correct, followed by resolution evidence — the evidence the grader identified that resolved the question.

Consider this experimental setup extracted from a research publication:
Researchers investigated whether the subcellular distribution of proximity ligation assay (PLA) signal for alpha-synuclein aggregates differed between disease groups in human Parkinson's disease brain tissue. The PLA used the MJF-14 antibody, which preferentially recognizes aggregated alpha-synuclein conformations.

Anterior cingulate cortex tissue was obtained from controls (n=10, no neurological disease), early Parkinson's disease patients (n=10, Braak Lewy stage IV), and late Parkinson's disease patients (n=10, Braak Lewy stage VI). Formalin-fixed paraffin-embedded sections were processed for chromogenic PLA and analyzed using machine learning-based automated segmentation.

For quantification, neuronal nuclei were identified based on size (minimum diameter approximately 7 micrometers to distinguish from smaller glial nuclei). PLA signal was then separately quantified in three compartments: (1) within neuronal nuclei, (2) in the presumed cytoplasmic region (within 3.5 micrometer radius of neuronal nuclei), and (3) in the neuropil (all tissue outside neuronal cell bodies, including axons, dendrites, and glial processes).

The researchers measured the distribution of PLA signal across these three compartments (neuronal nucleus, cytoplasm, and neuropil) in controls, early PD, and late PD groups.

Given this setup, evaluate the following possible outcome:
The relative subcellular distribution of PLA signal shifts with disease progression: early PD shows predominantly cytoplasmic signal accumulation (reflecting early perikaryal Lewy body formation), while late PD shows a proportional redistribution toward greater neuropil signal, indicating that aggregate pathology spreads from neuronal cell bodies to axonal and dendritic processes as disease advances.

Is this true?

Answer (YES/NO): NO